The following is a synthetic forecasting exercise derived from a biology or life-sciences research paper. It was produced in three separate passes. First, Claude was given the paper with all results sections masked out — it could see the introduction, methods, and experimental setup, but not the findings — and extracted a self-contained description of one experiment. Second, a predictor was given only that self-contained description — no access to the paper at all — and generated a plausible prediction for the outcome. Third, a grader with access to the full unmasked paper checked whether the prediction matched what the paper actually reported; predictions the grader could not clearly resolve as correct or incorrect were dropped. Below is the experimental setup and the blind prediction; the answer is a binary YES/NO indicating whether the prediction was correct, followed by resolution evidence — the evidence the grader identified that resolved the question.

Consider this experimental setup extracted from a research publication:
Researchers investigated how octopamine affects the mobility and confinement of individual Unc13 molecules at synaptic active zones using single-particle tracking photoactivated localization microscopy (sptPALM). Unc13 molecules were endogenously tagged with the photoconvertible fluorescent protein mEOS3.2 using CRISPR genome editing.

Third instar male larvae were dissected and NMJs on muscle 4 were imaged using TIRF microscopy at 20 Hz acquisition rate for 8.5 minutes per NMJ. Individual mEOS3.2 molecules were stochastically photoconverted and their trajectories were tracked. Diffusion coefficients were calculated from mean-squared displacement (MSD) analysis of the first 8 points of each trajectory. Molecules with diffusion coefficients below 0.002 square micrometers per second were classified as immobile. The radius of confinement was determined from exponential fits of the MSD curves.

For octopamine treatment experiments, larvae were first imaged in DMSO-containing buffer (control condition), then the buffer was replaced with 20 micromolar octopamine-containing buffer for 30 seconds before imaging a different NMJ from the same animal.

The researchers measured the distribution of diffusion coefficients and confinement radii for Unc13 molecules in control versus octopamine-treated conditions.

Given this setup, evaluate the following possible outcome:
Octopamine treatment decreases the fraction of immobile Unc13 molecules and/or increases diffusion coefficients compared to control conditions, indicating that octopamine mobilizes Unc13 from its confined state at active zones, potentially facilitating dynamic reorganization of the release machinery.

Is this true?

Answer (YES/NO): NO